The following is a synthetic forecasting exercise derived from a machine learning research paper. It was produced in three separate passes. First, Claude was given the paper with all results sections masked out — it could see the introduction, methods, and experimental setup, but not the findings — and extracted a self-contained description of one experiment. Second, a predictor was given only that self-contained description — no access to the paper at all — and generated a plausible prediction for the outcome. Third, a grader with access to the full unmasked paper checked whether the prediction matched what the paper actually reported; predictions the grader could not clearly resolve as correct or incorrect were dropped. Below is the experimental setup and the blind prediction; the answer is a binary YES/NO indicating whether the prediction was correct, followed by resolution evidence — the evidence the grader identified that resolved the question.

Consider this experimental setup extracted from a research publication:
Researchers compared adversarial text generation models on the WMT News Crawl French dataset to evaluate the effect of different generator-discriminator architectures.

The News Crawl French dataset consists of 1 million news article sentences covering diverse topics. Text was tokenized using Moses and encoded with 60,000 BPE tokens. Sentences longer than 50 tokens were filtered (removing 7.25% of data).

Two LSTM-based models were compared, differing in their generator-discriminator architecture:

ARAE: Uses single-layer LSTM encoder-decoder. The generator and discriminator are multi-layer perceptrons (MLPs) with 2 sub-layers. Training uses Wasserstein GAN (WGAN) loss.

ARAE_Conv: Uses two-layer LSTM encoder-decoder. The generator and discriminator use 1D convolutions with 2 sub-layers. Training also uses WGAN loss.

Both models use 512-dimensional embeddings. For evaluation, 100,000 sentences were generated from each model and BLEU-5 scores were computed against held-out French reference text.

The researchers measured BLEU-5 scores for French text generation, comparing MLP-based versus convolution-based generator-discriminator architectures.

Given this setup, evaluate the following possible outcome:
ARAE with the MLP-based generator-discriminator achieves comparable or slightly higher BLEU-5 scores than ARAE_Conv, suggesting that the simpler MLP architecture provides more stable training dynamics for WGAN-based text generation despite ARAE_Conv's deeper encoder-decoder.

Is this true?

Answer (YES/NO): NO